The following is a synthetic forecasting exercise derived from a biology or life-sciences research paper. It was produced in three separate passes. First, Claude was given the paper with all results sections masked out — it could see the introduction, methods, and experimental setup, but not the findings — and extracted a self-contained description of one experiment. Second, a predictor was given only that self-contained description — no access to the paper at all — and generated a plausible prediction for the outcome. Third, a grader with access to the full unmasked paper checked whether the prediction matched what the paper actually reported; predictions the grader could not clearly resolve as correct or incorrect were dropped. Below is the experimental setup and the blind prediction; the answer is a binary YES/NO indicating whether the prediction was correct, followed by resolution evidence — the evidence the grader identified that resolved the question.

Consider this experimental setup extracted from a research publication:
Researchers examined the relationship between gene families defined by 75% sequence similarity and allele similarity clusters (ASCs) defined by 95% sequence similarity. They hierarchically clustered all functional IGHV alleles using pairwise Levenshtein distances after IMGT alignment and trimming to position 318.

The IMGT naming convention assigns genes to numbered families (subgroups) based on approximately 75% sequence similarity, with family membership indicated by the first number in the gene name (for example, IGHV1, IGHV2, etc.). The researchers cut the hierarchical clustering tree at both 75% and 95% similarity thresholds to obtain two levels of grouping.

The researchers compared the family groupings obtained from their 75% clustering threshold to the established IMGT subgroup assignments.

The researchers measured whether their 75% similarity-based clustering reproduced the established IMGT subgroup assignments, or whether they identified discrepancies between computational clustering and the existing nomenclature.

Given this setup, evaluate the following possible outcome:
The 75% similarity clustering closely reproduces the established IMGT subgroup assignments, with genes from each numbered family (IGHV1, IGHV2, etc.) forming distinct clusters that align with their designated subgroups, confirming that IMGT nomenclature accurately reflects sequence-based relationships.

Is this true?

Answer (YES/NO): NO